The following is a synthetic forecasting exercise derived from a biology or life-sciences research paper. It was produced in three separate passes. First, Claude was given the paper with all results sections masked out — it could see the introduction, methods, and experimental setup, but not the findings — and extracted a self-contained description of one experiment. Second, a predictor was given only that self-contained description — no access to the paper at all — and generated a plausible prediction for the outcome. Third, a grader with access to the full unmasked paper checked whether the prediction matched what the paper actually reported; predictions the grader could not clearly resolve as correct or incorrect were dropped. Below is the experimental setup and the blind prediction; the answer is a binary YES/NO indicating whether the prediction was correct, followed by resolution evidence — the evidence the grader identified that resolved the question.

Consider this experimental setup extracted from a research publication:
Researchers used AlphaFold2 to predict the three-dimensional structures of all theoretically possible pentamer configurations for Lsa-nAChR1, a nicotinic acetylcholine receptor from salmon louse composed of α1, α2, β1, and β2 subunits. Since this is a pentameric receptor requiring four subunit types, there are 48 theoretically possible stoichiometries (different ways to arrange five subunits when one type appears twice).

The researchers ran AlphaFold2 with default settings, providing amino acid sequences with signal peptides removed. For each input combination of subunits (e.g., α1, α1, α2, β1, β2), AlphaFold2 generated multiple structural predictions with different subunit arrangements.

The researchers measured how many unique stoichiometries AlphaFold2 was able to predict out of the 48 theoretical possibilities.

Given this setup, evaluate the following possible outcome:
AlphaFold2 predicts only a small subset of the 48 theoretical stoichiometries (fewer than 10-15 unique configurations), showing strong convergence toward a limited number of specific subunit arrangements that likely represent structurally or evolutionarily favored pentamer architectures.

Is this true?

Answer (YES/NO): NO